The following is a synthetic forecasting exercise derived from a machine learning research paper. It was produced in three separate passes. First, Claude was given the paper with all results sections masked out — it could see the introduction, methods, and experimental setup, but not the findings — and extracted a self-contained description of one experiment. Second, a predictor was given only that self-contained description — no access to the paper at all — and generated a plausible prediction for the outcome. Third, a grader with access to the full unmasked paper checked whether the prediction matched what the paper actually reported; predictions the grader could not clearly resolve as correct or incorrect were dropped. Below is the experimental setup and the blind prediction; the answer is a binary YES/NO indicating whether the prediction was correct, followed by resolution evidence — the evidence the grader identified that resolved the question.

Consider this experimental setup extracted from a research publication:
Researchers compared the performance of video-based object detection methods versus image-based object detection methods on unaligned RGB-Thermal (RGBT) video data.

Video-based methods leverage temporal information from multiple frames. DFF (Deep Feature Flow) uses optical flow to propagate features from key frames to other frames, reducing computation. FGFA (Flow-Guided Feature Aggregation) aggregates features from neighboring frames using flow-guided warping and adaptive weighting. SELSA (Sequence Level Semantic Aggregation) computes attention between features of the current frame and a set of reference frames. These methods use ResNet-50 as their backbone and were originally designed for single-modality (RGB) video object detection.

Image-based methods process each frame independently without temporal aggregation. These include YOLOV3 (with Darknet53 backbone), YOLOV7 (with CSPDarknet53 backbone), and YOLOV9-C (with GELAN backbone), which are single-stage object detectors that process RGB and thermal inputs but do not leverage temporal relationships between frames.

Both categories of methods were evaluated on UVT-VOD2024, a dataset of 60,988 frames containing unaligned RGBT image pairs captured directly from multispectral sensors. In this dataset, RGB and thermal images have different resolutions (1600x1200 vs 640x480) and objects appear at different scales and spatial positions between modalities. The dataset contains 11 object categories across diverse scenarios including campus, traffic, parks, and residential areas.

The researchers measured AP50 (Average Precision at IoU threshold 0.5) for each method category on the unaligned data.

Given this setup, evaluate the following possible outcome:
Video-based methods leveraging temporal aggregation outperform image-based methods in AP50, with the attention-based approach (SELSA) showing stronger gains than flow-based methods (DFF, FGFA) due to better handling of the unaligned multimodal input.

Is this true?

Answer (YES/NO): NO